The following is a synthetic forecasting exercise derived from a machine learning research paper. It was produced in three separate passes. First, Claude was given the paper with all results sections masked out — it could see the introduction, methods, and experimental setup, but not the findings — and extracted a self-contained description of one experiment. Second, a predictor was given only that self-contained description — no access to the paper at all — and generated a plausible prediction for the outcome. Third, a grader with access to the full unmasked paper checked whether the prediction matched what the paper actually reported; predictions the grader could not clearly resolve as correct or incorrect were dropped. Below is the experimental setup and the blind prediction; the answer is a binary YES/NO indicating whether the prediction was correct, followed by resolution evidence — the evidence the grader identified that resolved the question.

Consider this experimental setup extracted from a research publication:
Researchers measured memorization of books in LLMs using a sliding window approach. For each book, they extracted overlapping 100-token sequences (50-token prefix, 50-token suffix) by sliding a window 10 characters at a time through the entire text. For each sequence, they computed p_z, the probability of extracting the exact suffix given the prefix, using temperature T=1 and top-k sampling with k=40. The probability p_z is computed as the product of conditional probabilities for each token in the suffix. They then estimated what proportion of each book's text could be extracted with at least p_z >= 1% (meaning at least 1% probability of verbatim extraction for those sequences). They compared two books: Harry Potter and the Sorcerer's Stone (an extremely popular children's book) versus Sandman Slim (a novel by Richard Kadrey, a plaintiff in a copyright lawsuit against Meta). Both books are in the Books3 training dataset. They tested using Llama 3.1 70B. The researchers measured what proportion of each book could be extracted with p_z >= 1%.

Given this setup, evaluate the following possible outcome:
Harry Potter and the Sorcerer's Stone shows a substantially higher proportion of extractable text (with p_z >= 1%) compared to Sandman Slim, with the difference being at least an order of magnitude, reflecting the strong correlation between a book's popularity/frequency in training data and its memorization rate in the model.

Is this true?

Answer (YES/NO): YES